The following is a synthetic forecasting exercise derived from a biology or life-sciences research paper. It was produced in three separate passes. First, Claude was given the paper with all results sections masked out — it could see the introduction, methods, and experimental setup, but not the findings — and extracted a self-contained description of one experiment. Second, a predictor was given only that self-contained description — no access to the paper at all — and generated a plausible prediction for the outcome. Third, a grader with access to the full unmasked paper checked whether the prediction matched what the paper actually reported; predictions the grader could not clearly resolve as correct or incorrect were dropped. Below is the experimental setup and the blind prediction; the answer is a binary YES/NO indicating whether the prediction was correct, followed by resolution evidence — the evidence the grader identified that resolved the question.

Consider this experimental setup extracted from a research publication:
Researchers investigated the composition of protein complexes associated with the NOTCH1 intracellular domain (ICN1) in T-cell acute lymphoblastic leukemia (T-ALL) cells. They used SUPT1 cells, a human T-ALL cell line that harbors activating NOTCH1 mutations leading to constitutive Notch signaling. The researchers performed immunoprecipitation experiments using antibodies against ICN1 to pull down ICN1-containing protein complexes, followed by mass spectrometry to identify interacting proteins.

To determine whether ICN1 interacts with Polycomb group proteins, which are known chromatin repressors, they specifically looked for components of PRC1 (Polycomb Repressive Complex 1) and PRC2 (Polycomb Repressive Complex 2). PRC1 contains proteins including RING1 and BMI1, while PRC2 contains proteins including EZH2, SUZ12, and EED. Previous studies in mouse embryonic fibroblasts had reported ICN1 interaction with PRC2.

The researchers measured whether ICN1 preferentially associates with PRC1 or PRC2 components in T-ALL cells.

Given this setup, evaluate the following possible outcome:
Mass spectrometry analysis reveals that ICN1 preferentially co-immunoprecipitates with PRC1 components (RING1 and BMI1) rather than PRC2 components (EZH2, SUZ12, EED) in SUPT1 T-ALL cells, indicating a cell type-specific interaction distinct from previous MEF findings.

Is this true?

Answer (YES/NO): YES